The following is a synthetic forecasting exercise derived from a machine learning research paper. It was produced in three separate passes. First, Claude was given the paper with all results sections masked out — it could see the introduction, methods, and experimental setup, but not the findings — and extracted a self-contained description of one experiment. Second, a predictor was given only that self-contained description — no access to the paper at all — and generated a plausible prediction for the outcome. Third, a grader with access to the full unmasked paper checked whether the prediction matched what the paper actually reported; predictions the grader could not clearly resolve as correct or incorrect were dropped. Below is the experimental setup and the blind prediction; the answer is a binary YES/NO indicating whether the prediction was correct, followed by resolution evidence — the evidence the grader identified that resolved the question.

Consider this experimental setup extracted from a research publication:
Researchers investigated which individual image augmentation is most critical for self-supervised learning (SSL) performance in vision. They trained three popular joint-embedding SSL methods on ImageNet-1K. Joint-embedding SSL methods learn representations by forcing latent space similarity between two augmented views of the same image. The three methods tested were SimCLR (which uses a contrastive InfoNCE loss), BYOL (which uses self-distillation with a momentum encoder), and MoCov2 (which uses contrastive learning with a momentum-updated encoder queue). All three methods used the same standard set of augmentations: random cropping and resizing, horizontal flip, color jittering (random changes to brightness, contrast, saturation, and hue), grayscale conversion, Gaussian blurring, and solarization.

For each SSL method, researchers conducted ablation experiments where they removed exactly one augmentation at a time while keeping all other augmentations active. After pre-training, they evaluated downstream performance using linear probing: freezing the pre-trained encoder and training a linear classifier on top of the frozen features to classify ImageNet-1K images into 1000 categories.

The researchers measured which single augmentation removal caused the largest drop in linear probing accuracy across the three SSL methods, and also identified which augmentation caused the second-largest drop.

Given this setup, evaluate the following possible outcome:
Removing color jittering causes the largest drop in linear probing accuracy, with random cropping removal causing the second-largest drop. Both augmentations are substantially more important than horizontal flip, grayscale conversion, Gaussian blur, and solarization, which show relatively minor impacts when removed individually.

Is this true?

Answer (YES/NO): NO